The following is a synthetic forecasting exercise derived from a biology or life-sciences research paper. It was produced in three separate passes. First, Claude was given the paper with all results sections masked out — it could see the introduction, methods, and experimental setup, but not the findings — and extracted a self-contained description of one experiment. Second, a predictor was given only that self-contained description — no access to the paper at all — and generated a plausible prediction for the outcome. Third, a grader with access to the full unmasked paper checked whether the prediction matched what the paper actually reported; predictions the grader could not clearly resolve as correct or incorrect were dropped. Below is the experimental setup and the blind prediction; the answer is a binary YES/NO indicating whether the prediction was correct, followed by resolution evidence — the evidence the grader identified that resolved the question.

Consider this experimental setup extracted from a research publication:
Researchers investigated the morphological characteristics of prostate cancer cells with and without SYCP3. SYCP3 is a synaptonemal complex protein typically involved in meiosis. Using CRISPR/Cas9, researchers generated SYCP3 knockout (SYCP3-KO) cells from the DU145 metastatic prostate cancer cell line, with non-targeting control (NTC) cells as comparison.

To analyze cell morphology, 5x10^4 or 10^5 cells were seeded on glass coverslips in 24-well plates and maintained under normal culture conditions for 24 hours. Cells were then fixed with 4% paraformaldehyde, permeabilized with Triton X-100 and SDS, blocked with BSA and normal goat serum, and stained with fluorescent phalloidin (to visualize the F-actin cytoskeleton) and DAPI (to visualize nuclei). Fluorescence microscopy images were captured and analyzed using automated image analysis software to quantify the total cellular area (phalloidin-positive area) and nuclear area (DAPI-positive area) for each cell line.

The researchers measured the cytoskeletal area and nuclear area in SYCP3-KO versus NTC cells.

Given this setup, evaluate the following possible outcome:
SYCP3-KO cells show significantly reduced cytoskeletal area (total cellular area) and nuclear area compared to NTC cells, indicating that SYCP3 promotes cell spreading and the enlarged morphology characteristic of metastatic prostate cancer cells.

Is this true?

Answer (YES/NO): NO